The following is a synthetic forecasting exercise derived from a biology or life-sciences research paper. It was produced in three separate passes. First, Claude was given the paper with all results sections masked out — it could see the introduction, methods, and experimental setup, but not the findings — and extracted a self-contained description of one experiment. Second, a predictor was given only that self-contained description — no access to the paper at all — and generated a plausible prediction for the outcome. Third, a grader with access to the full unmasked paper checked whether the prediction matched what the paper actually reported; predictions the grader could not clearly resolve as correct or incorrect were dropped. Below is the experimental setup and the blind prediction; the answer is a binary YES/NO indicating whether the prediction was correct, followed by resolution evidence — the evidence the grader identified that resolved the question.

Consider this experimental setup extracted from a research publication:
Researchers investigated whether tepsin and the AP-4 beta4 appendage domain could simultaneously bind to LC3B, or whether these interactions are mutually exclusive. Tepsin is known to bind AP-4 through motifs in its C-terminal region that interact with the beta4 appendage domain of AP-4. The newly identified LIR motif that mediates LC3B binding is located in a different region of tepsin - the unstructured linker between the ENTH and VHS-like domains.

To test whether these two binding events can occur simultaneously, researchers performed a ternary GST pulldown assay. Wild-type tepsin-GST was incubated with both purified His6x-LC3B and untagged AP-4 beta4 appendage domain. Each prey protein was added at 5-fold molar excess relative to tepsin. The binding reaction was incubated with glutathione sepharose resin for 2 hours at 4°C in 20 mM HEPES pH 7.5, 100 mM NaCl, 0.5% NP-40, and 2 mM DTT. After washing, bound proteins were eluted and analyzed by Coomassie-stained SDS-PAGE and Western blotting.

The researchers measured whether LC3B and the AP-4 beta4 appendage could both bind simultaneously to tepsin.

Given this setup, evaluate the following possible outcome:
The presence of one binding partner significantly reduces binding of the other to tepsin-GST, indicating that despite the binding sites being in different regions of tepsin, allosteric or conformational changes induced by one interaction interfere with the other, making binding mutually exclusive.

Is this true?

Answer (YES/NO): NO